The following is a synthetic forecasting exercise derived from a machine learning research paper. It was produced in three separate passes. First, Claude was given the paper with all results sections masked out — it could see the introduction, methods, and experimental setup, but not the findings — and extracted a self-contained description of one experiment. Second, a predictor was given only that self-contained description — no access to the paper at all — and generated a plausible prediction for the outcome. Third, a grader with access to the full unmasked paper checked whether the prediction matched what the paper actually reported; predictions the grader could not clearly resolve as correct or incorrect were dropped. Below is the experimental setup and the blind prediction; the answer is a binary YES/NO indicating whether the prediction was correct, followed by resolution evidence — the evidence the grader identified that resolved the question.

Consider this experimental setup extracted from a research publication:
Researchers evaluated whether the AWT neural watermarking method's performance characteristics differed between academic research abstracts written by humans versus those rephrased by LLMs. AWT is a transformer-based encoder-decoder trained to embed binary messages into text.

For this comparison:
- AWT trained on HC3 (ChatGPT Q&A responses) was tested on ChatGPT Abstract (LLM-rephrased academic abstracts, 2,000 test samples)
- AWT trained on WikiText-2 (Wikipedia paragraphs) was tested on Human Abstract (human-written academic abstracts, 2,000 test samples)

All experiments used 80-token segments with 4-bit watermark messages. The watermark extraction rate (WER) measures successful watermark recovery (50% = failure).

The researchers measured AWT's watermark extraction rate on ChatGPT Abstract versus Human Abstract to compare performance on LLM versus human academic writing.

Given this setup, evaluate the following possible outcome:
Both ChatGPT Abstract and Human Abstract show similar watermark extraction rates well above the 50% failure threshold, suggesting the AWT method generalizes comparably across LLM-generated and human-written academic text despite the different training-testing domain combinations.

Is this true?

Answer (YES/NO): NO